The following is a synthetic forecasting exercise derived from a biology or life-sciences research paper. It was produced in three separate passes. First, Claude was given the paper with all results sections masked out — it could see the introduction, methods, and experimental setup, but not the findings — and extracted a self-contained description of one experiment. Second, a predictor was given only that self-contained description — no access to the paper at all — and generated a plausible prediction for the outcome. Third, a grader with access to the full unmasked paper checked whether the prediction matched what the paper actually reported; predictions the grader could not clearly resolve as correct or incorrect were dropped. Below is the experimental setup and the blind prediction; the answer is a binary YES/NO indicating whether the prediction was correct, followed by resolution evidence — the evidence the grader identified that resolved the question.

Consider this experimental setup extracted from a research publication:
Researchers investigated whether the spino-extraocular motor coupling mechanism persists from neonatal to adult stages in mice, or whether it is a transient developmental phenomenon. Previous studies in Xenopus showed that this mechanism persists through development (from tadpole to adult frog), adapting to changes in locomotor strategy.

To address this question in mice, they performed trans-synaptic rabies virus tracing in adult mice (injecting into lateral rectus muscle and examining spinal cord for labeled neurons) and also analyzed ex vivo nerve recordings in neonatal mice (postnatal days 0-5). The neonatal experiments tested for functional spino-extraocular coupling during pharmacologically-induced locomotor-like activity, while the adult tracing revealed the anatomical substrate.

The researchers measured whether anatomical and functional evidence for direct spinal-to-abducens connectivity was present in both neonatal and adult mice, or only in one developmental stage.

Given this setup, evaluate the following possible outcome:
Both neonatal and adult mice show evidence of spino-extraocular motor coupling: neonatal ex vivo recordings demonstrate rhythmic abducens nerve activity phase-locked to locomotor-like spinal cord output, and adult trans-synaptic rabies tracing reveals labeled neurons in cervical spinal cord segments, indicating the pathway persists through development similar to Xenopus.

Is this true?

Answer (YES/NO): YES